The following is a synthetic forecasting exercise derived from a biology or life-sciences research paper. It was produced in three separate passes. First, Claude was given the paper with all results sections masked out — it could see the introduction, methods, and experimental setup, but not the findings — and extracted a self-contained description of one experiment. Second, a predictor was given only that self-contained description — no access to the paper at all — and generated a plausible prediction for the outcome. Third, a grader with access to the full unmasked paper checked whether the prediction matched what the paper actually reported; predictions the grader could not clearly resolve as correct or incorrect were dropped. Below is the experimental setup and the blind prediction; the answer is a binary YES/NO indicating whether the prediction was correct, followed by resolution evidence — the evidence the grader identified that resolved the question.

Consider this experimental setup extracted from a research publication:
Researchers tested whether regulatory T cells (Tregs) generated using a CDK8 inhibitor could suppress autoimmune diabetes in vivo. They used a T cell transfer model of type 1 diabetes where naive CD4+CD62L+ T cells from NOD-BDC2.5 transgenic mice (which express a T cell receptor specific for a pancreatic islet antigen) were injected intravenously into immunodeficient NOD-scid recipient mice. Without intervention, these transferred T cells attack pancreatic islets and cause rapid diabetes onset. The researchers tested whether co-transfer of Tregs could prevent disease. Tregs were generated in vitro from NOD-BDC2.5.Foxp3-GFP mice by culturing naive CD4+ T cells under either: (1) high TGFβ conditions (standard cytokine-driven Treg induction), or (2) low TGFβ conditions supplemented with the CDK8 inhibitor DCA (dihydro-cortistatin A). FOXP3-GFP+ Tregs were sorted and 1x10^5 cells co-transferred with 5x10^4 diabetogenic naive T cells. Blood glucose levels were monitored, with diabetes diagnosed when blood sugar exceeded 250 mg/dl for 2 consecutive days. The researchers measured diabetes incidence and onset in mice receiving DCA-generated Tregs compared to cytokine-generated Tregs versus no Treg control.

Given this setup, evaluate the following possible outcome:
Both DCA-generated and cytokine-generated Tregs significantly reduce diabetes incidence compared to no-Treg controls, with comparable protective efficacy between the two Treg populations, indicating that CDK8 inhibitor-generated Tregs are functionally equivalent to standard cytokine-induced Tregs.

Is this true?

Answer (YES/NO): YES